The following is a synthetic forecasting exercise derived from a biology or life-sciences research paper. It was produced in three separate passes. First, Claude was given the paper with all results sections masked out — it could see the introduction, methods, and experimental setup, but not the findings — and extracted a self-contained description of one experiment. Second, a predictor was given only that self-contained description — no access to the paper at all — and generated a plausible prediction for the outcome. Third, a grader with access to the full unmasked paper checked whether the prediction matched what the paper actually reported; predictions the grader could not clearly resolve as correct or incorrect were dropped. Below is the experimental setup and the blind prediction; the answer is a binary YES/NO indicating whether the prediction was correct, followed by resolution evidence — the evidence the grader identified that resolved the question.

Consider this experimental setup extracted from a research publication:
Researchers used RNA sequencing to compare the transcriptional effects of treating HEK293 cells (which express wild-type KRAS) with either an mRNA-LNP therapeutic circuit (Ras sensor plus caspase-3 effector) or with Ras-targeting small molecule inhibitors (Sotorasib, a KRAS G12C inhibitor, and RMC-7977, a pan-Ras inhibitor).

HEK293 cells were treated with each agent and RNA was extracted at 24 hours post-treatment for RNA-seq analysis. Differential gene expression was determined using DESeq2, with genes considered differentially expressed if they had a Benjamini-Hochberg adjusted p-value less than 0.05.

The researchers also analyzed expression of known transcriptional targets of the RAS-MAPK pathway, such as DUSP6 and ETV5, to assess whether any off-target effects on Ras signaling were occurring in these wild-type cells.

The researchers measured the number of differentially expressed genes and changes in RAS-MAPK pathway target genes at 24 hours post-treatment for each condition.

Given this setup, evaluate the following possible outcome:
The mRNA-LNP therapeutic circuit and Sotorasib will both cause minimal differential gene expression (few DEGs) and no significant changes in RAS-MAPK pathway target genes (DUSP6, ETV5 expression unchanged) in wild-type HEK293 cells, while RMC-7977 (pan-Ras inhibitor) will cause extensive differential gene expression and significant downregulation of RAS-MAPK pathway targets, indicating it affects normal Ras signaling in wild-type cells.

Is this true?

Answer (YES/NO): NO